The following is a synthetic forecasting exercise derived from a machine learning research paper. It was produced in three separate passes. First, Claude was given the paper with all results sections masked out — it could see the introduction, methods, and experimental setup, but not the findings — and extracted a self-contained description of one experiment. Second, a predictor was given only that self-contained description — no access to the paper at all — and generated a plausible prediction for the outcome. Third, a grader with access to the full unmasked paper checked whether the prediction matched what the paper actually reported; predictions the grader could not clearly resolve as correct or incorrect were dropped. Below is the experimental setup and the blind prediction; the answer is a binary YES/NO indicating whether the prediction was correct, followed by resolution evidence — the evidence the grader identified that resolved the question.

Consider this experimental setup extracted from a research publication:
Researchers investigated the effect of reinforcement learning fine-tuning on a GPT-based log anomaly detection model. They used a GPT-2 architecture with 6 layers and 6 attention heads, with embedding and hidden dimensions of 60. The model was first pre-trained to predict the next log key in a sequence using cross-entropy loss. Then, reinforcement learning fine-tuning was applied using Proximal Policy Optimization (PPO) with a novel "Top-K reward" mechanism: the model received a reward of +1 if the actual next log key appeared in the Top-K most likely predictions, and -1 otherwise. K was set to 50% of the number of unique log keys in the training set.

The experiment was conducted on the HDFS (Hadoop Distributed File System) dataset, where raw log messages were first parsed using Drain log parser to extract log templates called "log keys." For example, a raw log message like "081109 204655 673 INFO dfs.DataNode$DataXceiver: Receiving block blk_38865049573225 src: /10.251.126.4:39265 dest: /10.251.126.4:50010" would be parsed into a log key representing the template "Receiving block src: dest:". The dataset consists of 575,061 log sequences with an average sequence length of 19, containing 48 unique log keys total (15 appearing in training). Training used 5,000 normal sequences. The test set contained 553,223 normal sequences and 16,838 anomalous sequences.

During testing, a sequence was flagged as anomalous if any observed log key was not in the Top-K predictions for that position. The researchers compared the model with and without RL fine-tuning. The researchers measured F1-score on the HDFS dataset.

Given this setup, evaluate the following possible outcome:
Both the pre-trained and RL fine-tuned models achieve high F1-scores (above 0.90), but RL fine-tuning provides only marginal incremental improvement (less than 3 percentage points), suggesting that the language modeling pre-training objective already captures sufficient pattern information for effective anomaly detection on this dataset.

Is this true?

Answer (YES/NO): NO